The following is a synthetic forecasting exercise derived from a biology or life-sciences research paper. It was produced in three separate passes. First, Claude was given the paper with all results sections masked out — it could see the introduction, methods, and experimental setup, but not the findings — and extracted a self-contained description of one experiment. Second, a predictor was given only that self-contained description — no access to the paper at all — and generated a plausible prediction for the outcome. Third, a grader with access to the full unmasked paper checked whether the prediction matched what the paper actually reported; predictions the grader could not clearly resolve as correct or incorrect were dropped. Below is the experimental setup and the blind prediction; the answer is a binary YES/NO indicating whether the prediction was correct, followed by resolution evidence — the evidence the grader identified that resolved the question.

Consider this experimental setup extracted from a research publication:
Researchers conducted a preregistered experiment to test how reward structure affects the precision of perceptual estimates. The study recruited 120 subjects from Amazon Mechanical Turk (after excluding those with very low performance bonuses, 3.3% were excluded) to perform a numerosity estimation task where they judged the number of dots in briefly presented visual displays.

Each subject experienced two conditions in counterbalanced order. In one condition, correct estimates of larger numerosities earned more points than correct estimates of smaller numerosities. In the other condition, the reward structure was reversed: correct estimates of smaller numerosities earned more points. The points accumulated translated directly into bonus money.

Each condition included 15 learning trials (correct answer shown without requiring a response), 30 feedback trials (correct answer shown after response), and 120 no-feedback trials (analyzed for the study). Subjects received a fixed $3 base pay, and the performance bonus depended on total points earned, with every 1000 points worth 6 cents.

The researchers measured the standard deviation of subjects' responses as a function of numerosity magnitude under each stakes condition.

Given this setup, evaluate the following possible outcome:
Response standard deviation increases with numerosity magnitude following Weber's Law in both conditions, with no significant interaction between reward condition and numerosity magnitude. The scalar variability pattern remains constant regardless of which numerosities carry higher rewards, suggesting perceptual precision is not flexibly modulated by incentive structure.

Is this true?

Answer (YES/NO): NO